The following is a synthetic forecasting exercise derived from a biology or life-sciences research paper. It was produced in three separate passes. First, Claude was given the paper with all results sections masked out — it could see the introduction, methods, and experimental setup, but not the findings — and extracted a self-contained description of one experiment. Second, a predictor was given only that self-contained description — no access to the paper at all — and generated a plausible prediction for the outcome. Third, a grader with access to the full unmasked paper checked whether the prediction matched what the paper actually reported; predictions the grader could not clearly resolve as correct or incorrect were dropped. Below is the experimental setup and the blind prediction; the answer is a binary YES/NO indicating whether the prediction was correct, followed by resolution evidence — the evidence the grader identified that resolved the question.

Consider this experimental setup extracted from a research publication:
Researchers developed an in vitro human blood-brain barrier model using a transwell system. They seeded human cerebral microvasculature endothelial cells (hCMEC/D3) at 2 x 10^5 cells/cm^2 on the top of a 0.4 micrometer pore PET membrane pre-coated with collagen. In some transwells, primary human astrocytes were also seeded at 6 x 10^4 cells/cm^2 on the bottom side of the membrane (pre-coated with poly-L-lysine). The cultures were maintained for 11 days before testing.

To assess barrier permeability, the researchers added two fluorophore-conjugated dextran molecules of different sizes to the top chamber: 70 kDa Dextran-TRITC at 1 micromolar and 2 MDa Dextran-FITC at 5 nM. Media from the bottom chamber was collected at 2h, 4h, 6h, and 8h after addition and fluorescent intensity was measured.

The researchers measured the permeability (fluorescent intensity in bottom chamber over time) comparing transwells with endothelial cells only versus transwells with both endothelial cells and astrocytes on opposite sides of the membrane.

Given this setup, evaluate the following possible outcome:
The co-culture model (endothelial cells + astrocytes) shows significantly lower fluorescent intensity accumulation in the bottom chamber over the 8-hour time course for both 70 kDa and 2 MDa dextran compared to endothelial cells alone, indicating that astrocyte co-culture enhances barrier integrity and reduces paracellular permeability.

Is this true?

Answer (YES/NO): NO